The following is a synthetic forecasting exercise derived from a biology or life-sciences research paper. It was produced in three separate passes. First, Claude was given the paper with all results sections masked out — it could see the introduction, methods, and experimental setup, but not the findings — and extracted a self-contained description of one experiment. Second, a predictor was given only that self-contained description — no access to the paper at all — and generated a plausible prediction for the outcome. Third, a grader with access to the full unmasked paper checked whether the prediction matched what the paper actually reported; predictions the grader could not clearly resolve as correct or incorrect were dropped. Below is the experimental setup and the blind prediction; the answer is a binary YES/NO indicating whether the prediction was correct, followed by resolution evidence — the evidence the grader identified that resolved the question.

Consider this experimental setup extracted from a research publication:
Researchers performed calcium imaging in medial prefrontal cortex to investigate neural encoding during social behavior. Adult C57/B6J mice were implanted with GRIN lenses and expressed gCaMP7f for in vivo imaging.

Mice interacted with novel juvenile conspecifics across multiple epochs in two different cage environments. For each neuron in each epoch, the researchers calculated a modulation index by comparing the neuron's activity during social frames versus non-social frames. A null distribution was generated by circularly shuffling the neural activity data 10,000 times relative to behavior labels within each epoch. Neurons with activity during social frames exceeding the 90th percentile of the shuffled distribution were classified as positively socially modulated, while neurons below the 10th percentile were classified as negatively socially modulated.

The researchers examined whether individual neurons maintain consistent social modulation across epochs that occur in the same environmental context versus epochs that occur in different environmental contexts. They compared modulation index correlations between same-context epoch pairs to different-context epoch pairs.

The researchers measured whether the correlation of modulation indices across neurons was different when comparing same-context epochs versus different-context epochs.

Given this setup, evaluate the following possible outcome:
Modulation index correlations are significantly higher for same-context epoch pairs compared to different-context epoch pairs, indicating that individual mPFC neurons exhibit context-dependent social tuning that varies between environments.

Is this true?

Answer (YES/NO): NO